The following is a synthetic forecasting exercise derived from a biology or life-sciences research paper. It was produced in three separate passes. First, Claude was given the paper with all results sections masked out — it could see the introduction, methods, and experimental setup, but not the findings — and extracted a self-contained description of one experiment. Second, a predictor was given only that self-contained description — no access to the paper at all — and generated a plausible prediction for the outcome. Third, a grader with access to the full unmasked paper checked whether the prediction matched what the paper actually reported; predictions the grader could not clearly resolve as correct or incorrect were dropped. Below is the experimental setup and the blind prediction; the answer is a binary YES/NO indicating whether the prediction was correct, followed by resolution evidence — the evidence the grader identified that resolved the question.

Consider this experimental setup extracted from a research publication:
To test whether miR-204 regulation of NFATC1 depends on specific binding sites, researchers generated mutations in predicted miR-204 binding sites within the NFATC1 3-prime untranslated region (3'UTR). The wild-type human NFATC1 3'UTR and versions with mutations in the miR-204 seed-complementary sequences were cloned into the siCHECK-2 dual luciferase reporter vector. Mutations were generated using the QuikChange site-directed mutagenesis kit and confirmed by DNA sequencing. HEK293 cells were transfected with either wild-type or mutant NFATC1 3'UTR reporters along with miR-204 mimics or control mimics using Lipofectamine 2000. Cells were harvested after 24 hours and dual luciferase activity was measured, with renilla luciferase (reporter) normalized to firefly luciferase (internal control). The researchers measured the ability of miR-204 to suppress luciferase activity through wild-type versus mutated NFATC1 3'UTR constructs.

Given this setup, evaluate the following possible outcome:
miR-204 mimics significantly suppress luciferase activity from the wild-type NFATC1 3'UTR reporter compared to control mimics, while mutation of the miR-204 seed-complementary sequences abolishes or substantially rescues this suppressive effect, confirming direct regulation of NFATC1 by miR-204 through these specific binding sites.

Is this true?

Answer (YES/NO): YES